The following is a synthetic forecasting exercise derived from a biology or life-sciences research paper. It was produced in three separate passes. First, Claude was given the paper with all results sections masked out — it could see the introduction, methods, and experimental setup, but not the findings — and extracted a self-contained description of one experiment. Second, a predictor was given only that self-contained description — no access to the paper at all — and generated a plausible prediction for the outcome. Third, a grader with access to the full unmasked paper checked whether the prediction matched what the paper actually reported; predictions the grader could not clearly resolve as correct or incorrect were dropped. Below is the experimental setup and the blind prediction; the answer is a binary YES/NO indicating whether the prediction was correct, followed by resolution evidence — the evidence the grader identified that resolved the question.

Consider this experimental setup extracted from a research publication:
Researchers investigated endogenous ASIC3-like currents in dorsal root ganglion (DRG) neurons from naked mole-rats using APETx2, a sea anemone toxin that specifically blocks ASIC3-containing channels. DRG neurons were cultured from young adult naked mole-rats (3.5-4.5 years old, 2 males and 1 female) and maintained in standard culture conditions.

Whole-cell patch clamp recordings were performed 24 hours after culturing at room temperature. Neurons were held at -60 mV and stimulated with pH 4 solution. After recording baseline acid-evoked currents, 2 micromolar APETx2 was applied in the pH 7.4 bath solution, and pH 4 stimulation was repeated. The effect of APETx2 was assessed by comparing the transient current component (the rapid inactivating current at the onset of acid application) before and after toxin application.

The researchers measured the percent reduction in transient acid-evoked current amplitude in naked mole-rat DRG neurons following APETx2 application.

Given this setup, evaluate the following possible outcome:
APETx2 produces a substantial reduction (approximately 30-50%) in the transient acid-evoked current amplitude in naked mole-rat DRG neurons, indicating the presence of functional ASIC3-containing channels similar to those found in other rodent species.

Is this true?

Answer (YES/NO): YES